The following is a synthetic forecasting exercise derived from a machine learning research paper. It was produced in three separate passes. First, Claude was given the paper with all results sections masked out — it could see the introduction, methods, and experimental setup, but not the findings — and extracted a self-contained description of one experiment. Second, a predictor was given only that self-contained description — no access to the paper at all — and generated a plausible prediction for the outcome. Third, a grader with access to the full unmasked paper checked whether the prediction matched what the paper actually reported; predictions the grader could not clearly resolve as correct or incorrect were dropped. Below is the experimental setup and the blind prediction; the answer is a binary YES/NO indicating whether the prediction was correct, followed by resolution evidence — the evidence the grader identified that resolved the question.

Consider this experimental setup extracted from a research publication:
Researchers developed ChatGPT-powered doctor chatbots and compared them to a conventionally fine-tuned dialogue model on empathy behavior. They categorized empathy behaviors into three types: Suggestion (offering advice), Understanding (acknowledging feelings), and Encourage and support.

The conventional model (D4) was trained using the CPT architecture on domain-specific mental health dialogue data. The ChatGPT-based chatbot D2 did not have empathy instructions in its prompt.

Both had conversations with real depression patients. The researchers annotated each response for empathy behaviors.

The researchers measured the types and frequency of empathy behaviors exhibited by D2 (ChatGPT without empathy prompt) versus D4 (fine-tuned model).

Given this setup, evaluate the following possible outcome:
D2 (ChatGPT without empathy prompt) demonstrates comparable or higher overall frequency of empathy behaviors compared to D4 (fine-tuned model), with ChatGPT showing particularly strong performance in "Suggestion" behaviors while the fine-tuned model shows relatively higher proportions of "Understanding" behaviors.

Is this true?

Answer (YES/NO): NO